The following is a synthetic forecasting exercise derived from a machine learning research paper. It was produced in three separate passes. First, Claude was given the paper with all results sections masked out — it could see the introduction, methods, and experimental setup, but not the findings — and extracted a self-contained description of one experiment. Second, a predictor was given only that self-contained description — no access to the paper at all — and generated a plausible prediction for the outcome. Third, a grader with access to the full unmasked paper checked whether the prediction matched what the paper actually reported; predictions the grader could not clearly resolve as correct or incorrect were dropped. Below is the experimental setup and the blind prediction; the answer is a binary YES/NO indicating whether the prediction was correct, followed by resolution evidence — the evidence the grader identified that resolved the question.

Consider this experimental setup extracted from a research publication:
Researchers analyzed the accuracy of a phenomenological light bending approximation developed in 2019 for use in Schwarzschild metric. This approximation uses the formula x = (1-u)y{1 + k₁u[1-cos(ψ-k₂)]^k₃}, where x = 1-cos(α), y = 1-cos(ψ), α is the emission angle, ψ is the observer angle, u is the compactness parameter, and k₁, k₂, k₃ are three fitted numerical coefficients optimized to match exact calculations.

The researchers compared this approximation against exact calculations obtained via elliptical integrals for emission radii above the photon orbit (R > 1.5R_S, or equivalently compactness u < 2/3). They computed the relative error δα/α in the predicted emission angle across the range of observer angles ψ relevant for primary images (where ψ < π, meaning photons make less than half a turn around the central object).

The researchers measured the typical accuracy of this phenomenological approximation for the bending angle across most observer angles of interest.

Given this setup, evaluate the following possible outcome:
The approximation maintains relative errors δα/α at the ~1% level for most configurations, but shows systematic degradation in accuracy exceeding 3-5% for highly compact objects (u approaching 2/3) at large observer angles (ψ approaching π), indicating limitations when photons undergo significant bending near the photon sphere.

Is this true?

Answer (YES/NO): NO